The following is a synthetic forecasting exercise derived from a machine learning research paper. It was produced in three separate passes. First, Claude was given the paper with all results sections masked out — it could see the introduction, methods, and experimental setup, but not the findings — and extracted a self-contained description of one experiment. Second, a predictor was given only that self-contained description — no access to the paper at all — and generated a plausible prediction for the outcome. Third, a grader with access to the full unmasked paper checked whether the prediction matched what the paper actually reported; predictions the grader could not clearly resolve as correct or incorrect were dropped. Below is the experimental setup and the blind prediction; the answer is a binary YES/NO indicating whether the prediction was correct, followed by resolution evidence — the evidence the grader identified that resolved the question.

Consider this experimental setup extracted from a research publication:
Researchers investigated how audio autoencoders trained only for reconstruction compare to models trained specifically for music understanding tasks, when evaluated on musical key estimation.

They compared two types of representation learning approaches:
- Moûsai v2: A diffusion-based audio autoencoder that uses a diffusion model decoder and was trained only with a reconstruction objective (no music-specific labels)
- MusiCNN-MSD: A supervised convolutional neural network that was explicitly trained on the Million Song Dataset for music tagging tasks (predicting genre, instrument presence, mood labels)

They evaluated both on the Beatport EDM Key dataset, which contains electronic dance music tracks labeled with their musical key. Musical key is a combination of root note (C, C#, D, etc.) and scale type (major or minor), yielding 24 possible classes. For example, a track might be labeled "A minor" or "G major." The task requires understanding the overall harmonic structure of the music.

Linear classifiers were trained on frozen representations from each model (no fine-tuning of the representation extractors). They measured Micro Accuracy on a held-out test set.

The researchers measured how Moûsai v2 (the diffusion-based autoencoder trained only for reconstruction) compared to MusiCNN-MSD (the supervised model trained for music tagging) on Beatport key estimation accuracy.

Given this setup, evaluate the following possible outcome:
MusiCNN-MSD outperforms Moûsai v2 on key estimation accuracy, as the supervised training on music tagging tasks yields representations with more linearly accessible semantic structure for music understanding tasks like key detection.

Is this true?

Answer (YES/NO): NO